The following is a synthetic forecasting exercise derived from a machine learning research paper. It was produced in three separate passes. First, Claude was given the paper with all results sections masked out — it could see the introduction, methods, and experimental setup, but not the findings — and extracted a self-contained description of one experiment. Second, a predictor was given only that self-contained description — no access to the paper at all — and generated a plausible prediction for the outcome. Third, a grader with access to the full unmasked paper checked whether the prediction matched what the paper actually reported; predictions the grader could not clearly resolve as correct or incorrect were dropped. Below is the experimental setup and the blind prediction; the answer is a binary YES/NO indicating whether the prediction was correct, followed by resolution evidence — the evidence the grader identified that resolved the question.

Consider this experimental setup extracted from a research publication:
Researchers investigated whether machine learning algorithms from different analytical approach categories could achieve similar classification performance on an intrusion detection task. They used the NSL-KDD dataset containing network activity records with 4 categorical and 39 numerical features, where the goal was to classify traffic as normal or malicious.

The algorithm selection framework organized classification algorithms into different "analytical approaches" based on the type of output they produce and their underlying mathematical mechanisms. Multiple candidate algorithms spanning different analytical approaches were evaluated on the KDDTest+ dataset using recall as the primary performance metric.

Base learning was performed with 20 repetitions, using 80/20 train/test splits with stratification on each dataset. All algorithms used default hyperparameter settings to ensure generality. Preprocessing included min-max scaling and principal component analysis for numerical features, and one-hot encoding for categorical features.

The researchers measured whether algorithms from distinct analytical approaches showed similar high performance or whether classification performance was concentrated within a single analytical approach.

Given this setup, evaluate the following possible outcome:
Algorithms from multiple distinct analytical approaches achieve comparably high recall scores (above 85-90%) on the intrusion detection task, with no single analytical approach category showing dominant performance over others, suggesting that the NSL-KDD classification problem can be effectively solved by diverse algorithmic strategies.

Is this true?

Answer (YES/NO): YES